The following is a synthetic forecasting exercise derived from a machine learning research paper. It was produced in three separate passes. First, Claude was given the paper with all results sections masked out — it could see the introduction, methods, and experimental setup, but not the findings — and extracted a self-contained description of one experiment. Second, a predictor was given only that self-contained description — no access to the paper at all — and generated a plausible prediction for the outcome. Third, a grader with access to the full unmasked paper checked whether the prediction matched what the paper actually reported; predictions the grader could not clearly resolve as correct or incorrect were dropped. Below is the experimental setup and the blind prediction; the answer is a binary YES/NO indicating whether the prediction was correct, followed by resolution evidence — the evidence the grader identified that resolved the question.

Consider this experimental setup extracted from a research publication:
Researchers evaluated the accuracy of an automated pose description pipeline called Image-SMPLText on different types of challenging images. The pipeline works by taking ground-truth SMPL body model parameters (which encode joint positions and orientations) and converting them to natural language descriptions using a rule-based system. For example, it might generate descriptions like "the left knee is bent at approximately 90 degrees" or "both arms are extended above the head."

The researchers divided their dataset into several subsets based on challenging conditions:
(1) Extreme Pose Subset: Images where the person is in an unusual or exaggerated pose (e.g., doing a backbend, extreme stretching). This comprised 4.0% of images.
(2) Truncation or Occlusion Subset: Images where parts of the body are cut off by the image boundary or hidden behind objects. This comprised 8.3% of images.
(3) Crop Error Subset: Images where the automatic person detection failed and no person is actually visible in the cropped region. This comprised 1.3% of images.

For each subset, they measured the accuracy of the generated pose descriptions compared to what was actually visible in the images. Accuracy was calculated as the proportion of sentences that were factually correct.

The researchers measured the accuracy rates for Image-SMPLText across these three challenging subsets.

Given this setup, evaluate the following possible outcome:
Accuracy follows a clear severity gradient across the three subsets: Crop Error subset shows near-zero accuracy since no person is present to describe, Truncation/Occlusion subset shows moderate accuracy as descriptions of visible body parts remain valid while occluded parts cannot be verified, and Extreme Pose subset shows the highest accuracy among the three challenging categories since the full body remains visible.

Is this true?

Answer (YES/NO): NO